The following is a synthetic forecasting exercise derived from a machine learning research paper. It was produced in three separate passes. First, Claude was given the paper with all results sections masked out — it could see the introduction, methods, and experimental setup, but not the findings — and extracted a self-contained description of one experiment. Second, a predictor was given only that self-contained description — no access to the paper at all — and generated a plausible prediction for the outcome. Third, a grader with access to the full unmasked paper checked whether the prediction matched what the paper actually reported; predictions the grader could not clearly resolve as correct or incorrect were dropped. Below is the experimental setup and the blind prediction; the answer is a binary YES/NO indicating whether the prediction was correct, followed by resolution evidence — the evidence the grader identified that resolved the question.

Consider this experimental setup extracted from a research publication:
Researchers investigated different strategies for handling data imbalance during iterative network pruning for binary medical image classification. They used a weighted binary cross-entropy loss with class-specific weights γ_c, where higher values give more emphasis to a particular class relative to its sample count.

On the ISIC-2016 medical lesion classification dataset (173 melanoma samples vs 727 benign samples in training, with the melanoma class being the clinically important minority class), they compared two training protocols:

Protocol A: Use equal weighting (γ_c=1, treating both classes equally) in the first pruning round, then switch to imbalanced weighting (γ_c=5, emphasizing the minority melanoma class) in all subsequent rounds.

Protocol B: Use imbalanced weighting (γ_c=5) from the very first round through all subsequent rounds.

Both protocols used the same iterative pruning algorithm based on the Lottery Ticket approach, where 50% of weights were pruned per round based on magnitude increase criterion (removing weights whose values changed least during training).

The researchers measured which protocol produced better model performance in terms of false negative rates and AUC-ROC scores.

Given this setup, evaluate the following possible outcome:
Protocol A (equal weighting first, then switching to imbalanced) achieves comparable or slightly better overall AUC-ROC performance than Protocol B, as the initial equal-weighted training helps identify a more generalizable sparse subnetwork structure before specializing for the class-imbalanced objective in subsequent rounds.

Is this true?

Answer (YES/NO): YES